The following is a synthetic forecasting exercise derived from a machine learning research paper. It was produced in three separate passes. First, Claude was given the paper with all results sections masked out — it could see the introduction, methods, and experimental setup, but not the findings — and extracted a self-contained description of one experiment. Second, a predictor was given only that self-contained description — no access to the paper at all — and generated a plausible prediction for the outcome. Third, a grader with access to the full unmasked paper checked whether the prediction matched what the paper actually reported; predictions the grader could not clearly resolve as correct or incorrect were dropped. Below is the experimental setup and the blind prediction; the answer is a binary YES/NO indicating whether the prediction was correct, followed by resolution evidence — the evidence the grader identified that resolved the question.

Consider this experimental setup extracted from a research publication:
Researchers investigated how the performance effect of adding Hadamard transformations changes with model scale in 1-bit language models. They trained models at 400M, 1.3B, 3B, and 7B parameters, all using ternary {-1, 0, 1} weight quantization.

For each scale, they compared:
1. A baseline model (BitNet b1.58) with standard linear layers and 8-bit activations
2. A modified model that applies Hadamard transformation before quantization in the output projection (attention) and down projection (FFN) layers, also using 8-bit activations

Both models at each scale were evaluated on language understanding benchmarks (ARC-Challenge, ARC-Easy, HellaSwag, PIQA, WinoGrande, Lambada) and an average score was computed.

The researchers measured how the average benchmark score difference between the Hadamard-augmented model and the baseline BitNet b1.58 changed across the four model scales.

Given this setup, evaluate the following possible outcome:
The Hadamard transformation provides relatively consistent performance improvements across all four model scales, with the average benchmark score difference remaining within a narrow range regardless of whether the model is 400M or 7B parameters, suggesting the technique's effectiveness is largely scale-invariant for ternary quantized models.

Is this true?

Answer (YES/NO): NO